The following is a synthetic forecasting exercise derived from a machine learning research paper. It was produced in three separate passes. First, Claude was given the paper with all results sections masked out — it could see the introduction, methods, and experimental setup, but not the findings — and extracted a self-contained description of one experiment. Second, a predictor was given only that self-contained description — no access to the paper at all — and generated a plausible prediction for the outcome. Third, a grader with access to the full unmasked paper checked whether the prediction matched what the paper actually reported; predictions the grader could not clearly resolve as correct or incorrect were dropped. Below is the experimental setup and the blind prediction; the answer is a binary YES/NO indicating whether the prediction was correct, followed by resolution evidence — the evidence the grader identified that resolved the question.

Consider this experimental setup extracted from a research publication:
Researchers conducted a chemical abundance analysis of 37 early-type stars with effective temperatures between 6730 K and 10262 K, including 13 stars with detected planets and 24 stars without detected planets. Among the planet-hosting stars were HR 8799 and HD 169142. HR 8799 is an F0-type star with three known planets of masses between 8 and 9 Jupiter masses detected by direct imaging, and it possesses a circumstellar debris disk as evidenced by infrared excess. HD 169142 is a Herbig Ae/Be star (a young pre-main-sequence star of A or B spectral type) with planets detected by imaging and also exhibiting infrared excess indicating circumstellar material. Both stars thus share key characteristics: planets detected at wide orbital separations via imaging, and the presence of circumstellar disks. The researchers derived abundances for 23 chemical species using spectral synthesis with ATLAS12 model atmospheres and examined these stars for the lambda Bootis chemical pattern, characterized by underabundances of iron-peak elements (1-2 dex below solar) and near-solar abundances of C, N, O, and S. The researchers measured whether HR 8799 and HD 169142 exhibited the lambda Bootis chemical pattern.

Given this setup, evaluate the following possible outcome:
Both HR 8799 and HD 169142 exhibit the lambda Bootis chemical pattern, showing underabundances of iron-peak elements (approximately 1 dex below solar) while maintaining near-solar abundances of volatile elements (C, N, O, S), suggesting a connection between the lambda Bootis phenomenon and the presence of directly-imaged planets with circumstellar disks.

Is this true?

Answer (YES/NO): YES